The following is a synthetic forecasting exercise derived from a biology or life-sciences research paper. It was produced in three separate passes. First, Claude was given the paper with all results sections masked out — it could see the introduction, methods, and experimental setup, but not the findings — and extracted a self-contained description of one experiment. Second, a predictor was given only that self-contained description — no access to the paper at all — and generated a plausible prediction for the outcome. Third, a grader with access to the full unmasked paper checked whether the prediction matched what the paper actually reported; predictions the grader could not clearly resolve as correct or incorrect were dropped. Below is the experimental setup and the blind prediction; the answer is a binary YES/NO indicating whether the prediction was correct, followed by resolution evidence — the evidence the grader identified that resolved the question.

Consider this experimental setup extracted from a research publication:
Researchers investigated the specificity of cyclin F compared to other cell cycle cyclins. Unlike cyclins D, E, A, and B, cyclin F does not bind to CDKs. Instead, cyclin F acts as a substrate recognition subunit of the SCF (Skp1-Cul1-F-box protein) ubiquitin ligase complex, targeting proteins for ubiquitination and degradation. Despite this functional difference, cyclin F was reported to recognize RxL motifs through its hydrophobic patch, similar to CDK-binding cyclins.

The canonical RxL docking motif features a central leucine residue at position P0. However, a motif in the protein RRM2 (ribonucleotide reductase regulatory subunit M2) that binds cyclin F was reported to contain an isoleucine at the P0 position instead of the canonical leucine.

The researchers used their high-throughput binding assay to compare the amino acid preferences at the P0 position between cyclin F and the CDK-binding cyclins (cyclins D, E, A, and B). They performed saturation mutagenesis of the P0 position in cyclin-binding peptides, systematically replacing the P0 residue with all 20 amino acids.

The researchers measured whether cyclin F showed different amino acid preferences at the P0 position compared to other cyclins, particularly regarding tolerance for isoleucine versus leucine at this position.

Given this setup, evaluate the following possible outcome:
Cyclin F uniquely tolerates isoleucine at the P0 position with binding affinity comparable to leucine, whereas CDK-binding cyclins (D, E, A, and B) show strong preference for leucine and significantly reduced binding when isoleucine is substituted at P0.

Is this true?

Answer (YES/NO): NO